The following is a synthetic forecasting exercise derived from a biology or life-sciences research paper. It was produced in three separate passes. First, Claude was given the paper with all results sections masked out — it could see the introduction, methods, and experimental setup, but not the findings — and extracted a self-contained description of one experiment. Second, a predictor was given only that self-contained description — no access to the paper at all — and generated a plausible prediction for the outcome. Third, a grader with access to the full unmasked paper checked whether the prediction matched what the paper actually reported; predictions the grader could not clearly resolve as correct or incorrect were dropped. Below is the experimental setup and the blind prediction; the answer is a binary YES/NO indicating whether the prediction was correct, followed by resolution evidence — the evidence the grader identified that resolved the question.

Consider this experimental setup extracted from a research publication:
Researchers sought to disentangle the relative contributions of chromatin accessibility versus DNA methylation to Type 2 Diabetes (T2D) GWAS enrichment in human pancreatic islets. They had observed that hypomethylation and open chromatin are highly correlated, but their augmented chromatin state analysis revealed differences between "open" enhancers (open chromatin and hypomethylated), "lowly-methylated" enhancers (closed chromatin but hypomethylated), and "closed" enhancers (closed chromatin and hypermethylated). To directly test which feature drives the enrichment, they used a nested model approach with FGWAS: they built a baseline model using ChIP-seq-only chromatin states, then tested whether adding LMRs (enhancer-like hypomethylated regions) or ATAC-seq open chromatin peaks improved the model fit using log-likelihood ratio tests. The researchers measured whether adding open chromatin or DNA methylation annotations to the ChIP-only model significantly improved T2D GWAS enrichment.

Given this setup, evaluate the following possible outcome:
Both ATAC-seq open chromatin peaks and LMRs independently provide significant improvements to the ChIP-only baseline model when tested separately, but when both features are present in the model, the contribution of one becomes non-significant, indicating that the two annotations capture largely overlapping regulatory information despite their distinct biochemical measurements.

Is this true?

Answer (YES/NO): NO